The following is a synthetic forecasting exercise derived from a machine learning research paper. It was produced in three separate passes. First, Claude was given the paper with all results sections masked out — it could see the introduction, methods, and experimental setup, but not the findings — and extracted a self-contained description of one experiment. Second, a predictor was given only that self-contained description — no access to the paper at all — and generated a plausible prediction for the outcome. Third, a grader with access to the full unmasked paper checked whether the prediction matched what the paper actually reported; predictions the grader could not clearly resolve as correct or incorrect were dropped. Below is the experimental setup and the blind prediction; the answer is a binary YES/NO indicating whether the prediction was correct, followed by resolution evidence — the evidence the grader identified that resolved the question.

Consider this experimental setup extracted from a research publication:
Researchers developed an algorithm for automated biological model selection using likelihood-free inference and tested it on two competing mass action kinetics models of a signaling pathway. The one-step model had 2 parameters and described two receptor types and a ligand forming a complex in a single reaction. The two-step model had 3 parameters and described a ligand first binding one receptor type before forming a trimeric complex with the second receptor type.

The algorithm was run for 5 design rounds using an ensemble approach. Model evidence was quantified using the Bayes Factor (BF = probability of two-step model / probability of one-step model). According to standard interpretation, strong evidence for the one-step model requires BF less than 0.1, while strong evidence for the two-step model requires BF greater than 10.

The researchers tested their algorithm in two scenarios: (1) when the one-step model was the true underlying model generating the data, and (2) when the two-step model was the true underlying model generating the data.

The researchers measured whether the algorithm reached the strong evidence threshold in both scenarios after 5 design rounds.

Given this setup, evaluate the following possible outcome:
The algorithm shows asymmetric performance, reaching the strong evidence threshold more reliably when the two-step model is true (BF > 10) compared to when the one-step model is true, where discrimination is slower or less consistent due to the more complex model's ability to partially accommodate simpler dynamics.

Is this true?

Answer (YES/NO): NO